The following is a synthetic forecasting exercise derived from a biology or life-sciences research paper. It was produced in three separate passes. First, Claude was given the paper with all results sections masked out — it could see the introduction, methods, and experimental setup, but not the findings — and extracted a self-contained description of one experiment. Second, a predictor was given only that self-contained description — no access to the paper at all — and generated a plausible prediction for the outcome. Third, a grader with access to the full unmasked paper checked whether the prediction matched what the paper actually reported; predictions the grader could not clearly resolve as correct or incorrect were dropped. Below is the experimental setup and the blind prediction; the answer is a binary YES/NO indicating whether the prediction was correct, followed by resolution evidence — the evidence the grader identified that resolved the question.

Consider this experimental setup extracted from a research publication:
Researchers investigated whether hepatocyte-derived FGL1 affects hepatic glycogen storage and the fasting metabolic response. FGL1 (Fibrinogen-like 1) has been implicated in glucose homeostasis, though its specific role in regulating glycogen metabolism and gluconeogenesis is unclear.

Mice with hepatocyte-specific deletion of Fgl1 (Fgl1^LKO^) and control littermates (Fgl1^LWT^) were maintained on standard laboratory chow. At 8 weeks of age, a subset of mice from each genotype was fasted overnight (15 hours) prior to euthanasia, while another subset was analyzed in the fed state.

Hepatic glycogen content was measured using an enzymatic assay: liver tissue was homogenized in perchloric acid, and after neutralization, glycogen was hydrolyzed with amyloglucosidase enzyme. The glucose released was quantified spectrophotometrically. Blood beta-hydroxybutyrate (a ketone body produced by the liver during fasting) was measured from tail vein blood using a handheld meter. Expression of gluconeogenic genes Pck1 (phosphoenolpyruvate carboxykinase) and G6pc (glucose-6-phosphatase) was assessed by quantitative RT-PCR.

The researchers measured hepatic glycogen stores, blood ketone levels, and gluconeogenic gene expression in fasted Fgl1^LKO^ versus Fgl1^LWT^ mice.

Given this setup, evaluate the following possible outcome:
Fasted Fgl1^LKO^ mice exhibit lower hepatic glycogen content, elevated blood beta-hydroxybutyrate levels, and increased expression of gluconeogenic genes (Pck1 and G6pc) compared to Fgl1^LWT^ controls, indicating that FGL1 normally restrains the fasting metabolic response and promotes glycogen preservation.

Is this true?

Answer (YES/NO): NO